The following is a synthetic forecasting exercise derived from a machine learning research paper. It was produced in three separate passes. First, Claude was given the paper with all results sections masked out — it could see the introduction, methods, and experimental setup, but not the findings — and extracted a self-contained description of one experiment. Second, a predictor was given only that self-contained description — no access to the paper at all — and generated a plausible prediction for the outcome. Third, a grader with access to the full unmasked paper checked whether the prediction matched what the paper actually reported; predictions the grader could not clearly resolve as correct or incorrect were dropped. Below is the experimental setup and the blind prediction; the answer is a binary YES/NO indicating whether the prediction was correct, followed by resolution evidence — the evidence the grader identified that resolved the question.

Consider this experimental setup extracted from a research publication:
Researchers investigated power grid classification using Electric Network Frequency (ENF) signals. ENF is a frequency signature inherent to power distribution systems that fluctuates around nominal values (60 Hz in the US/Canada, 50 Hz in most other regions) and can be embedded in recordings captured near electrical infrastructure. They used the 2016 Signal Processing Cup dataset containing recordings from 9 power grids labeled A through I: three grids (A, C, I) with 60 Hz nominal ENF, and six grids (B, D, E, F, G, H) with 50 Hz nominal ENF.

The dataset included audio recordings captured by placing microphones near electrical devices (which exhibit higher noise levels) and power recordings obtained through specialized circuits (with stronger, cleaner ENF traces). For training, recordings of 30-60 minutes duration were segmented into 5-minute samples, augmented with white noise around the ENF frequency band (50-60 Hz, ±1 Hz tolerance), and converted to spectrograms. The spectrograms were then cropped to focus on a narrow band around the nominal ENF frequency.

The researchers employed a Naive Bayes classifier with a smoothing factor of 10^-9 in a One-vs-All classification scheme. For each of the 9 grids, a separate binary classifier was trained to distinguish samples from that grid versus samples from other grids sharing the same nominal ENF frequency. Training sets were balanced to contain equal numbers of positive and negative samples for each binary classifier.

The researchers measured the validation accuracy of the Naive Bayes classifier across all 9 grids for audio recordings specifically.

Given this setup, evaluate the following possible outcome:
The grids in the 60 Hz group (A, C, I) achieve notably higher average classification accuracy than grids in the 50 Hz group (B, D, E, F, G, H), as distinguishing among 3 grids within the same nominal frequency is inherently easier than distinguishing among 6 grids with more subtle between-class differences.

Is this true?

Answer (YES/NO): NO